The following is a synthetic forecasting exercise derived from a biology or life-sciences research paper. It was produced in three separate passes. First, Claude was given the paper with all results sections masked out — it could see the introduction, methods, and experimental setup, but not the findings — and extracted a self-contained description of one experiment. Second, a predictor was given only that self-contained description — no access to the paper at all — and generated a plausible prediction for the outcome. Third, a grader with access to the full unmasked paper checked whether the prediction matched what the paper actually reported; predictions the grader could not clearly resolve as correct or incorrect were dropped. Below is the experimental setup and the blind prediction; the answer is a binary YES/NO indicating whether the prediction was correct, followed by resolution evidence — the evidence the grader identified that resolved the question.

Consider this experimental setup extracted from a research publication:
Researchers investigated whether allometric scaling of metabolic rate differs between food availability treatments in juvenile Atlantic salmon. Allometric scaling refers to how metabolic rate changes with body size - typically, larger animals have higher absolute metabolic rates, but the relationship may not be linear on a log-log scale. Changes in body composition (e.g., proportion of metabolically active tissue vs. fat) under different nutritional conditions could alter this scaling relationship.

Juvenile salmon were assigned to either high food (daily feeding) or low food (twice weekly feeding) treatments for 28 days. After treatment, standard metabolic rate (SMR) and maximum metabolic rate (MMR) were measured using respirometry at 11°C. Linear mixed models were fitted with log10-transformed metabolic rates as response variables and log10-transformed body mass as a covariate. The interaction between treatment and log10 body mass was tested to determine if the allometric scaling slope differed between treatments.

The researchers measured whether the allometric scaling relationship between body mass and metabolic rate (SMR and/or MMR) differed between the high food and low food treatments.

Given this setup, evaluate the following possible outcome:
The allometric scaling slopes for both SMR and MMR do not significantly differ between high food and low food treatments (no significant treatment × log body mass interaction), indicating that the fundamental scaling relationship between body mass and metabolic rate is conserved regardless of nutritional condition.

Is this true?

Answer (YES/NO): NO